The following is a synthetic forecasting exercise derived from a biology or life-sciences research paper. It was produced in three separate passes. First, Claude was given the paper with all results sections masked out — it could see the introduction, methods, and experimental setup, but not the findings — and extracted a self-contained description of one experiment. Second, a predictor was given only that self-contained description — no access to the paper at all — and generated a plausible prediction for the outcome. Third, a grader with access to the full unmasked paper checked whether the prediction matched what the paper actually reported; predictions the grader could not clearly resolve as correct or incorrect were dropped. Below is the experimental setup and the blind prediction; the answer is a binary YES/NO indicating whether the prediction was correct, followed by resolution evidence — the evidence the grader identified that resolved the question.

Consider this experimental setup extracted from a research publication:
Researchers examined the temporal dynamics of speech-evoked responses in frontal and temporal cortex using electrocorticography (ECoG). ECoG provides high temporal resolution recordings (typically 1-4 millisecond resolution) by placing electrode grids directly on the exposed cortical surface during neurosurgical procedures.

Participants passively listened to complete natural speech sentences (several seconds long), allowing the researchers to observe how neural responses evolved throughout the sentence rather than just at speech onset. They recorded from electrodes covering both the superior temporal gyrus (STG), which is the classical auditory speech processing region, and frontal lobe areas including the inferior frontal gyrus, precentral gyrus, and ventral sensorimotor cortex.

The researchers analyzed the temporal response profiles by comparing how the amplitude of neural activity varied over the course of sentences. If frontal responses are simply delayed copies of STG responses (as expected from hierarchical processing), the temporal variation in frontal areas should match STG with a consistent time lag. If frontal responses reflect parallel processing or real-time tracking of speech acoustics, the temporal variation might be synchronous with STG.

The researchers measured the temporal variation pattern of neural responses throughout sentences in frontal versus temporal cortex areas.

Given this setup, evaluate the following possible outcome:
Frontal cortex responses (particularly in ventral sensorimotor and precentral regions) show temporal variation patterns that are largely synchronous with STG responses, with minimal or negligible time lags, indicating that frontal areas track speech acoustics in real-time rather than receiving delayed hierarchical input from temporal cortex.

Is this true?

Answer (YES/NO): YES